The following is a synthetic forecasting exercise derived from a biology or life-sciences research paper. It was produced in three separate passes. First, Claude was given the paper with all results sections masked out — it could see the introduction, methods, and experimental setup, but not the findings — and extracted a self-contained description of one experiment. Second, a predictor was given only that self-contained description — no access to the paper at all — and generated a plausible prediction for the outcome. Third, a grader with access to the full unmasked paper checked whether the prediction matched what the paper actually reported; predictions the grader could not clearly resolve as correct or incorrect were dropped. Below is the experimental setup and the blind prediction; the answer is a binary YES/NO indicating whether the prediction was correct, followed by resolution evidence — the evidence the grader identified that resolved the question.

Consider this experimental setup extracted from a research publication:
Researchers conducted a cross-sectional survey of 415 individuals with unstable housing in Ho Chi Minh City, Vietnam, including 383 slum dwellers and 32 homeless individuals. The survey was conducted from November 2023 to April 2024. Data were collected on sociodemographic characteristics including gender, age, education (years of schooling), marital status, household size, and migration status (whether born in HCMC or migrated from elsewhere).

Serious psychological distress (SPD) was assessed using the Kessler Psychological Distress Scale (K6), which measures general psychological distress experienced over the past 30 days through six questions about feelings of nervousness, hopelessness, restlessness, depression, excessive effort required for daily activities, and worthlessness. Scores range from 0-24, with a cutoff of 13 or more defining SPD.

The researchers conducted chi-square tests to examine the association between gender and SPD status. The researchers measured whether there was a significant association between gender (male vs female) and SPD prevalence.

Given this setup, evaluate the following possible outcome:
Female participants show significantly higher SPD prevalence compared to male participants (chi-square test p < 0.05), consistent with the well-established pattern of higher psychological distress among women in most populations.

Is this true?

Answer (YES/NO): YES